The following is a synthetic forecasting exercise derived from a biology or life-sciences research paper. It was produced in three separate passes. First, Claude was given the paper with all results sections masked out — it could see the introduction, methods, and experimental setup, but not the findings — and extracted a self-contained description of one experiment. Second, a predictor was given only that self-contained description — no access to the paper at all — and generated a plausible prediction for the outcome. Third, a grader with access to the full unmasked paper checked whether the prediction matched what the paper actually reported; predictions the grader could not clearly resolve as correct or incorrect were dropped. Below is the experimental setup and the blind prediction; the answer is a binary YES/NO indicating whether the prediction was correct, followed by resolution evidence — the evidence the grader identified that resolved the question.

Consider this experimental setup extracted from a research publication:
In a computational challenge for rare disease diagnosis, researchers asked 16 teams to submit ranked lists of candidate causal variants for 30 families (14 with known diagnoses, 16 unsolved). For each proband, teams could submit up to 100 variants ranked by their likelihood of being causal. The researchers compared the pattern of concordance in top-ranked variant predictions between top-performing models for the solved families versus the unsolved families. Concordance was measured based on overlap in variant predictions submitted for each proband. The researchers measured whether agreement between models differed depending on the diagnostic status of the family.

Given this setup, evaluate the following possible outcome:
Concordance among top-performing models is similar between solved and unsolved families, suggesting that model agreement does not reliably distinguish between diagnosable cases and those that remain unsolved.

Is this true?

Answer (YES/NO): NO